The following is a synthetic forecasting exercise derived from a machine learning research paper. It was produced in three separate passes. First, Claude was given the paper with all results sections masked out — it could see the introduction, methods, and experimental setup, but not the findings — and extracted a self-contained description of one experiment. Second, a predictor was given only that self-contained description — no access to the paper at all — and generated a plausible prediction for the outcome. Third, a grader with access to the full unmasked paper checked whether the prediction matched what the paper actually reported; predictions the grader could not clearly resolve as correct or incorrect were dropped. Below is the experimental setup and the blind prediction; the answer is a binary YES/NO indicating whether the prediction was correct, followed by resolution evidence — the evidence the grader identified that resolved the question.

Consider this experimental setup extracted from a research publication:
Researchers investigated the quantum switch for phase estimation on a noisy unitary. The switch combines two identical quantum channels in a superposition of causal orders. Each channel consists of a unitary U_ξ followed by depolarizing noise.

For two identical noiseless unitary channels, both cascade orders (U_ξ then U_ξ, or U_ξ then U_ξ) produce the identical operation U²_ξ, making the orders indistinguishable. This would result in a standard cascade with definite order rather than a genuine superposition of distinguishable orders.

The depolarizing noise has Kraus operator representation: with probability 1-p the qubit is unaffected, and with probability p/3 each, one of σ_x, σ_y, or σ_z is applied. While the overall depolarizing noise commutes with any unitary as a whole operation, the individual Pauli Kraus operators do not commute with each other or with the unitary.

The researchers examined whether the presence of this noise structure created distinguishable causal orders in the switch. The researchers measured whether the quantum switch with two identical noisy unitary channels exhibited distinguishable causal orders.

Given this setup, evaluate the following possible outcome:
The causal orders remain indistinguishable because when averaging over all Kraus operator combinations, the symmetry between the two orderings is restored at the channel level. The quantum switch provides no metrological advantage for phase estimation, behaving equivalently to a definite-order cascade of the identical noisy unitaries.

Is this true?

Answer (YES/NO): NO